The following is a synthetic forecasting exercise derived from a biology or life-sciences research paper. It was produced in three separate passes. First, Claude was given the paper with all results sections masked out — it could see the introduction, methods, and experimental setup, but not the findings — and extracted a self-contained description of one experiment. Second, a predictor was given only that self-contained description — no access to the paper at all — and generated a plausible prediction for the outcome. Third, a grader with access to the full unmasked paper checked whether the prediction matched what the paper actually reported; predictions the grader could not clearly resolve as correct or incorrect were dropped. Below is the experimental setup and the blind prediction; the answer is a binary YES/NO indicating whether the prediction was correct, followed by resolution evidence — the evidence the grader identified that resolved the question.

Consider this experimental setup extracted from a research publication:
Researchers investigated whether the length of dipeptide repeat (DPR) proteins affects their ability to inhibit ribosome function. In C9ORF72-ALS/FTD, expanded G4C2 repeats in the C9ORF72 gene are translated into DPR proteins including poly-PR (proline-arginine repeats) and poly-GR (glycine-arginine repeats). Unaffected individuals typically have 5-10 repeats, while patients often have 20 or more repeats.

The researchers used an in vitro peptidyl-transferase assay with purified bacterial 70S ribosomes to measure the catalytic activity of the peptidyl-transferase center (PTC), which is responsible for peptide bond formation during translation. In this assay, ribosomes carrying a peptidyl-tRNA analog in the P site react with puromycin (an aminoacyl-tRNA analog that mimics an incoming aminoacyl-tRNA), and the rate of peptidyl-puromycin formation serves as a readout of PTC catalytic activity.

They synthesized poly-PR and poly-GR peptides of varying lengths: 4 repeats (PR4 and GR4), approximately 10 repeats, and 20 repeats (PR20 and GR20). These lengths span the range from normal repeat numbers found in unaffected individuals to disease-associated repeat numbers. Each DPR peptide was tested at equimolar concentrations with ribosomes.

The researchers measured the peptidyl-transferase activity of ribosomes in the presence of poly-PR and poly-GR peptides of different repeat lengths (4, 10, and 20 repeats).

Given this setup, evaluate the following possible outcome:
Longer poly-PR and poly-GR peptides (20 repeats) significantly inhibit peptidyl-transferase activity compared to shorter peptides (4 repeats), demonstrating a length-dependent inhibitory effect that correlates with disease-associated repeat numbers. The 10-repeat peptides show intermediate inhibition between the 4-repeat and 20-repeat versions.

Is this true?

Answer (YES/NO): YES